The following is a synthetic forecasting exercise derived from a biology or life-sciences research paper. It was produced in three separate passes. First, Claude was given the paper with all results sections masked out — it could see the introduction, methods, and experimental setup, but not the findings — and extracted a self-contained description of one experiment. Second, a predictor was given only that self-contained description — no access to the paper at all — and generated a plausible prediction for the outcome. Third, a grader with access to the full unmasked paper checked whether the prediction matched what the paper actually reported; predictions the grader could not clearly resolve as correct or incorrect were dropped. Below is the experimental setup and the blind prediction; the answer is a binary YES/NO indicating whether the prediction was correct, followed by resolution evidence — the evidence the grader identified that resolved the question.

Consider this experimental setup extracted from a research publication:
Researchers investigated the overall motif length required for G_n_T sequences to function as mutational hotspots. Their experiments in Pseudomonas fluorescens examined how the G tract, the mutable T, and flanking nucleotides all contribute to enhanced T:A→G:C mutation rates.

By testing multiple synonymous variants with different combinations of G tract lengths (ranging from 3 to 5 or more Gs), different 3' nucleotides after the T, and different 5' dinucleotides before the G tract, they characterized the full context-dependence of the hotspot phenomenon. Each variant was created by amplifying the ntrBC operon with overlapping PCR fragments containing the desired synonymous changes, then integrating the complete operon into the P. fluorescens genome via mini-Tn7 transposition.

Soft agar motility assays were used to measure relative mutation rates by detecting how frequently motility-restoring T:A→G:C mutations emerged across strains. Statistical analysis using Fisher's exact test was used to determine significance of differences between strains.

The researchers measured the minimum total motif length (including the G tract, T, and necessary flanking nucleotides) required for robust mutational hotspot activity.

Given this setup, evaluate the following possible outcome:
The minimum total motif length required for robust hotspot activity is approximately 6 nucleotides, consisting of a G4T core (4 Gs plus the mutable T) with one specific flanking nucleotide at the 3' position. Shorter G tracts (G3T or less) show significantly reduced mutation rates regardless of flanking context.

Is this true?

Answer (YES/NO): NO